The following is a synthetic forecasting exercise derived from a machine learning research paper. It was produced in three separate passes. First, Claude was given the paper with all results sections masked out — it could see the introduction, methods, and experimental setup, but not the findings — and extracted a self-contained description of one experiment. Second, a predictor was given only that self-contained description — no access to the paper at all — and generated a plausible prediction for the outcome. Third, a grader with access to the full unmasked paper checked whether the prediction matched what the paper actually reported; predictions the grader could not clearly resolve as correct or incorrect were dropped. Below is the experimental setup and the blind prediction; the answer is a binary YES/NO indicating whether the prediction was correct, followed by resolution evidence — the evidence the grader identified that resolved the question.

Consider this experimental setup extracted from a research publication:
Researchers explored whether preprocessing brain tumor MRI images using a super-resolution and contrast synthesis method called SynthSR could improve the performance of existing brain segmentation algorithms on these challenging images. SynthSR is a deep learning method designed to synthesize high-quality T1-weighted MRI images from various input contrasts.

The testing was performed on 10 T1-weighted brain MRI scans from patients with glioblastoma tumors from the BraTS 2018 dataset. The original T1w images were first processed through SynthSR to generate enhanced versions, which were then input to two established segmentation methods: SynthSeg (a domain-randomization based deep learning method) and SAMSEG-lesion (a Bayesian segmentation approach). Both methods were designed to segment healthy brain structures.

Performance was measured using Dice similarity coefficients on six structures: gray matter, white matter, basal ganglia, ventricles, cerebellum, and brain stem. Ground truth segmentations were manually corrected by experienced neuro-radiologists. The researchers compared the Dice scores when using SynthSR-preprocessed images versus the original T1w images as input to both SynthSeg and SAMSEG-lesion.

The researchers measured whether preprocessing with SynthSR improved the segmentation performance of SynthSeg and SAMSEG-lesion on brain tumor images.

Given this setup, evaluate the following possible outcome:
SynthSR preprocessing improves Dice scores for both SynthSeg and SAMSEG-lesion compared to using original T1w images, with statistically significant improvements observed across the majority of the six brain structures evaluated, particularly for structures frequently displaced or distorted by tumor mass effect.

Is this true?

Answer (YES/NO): NO